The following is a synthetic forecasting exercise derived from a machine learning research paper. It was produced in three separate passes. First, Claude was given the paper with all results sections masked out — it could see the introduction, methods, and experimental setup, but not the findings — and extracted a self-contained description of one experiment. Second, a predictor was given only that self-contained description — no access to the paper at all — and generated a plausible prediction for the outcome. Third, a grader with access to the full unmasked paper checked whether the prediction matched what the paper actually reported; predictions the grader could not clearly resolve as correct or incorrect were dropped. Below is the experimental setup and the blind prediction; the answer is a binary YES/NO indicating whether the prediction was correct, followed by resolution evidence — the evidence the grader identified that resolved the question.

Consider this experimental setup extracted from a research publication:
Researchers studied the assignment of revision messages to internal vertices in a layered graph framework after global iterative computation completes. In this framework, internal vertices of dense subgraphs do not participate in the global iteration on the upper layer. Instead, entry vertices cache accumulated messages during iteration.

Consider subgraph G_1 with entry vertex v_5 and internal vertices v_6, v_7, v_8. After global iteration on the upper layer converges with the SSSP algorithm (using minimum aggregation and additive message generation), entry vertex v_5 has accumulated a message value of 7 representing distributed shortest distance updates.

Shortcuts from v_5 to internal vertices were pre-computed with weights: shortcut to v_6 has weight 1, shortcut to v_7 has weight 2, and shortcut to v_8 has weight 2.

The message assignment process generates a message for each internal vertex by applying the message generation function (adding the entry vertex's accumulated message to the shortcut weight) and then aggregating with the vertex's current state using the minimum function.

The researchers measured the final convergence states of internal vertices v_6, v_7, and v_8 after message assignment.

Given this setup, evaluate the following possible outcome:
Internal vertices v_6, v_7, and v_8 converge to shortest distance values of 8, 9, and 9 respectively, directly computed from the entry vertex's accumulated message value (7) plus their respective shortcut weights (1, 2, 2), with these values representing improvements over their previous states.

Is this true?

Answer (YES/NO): YES